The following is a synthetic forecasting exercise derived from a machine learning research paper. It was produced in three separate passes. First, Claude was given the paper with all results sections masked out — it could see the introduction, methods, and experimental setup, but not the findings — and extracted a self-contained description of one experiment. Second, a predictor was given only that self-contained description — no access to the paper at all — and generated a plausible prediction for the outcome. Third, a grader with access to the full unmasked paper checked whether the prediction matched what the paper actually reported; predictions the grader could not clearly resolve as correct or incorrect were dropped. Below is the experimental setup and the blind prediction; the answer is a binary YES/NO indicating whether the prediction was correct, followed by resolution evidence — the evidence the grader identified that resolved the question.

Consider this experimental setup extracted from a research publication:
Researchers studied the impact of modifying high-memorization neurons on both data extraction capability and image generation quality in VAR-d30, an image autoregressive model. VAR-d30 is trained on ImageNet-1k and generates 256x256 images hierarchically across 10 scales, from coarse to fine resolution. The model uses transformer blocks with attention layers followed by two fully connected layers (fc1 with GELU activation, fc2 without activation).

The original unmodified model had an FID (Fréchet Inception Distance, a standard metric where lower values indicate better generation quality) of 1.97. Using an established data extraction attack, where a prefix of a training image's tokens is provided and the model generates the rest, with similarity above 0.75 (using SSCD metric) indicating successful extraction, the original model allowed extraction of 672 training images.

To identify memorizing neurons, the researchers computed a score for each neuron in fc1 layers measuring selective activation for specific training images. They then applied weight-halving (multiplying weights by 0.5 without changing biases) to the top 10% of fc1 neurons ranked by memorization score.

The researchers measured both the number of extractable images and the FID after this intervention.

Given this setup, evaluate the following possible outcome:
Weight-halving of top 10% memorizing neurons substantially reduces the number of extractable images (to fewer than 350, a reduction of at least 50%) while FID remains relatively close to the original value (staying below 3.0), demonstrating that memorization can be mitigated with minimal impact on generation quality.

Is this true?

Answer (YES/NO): YES